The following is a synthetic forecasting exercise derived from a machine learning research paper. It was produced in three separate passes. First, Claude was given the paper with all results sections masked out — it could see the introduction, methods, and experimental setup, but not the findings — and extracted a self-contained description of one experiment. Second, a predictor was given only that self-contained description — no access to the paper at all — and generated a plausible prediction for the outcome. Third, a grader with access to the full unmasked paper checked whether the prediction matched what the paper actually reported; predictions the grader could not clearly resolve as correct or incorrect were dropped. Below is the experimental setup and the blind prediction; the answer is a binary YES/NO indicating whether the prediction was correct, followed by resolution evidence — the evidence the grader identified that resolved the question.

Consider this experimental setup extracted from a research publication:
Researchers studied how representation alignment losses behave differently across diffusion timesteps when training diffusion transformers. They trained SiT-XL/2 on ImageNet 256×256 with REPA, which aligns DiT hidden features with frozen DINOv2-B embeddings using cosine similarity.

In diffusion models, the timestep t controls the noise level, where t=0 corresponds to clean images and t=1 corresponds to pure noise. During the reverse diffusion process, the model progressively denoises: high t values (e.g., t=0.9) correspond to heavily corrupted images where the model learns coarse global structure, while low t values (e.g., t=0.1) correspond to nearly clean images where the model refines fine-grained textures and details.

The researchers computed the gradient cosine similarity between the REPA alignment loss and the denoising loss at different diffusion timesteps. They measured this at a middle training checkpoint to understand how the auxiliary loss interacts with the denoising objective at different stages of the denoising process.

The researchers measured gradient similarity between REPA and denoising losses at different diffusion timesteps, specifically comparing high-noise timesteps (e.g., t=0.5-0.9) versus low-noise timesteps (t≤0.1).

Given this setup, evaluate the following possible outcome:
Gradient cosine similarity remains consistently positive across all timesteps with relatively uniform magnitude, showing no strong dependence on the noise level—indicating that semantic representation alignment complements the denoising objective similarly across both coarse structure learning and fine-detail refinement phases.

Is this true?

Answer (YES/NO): NO